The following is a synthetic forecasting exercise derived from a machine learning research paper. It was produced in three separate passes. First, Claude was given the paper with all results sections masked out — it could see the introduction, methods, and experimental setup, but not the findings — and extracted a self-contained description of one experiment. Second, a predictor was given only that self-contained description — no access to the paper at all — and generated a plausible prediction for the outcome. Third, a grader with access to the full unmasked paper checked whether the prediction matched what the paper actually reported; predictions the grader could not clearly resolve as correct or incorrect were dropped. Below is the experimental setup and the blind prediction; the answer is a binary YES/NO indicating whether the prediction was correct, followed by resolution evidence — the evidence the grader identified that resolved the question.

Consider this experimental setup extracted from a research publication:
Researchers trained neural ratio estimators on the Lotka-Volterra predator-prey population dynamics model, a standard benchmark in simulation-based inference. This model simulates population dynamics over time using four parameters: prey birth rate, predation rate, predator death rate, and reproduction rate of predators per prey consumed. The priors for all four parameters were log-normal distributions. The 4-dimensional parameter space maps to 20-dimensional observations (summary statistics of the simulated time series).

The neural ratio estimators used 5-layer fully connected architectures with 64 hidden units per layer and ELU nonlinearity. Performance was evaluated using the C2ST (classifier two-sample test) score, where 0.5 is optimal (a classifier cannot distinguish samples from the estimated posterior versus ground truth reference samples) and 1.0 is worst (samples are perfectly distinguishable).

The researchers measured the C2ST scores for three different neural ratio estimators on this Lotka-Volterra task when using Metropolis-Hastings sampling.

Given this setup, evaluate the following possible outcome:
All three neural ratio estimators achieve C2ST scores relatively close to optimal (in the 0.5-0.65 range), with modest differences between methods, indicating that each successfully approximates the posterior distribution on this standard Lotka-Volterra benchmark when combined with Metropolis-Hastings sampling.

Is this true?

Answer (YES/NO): NO